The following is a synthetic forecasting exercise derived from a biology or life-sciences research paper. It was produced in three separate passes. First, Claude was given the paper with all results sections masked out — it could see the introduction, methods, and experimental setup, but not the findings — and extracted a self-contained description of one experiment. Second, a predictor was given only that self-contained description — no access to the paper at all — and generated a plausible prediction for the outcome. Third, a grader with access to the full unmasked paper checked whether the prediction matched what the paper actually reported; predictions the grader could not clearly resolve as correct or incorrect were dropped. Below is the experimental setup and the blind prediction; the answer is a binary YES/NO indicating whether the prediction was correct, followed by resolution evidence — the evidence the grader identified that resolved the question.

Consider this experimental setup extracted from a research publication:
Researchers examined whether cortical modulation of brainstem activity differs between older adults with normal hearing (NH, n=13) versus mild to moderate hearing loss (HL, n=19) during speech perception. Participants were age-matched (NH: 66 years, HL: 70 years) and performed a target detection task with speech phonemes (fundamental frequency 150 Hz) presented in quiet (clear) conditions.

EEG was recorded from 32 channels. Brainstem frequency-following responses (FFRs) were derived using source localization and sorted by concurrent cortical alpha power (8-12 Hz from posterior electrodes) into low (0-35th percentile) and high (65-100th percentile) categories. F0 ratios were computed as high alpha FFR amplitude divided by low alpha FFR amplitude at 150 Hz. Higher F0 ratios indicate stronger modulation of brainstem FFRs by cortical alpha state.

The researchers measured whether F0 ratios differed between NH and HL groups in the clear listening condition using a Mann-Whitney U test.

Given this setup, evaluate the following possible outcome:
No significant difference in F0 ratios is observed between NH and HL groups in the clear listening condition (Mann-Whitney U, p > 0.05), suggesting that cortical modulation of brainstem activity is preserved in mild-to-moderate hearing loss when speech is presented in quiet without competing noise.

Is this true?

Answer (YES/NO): NO